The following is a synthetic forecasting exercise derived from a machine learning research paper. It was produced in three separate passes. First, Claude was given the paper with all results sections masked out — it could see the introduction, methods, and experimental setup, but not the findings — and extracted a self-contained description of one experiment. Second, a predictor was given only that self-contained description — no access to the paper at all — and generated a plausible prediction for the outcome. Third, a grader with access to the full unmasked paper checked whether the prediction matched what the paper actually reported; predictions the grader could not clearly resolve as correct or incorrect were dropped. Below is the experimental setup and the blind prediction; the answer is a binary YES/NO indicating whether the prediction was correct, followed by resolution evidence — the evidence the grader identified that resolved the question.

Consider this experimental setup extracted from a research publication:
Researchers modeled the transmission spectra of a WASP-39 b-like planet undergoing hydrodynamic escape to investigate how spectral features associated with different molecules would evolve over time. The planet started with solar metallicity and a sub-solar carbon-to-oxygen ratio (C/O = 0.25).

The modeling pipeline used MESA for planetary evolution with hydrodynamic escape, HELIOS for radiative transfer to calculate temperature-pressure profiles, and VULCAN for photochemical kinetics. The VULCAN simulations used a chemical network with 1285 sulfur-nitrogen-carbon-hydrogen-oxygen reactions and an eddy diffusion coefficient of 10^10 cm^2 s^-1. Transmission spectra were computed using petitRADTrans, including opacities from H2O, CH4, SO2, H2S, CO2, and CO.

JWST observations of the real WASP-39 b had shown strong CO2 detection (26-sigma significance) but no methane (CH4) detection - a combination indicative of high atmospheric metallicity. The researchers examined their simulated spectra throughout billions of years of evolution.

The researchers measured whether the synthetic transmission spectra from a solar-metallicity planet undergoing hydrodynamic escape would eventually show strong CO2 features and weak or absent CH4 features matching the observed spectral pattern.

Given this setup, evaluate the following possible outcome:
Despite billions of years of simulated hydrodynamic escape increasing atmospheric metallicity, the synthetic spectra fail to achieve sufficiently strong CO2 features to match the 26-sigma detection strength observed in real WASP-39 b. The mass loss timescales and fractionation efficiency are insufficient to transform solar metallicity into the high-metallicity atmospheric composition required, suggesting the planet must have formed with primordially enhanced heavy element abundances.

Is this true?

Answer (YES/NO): NO